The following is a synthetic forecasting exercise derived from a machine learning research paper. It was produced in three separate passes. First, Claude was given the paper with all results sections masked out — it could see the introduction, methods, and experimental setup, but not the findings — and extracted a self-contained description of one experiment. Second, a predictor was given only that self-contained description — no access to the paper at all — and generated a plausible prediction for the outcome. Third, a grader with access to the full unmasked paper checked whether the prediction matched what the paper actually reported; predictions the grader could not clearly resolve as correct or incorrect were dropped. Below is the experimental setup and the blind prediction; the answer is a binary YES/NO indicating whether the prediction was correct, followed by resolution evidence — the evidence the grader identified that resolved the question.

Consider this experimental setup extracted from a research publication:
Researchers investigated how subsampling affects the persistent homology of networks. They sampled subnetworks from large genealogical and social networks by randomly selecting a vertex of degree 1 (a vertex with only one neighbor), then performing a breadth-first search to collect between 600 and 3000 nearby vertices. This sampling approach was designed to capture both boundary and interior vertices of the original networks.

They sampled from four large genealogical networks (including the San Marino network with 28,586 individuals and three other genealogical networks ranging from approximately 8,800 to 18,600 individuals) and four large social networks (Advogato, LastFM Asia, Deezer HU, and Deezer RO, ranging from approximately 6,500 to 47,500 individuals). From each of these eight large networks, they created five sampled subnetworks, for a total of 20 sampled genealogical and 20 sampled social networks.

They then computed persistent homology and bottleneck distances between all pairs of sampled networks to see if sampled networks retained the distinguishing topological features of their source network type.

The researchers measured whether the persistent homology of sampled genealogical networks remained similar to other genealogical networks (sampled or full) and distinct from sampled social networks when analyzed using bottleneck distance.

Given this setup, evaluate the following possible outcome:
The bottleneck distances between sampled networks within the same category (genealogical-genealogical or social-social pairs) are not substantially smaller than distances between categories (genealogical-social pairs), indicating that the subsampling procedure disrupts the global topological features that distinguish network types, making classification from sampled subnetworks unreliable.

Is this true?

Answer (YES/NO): NO